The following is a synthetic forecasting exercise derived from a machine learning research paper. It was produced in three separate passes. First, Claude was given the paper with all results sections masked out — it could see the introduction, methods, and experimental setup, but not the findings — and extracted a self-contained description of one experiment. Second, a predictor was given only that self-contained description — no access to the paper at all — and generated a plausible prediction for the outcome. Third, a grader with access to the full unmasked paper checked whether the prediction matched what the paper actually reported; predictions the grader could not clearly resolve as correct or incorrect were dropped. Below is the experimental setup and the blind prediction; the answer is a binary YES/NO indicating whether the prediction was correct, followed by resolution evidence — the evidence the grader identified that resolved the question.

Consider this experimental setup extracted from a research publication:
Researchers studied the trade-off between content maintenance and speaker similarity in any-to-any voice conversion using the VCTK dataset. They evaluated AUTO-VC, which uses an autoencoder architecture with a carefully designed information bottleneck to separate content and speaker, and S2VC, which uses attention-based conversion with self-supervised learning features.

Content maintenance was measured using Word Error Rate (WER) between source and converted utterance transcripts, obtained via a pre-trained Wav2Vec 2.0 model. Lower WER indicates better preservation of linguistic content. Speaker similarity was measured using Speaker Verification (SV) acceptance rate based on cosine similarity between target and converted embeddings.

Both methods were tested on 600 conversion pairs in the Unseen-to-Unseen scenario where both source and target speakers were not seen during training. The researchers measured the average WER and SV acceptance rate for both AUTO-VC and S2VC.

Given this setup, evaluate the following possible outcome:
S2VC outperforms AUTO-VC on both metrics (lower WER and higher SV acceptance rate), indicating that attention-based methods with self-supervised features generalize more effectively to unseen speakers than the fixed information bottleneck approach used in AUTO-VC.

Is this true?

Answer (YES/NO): NO